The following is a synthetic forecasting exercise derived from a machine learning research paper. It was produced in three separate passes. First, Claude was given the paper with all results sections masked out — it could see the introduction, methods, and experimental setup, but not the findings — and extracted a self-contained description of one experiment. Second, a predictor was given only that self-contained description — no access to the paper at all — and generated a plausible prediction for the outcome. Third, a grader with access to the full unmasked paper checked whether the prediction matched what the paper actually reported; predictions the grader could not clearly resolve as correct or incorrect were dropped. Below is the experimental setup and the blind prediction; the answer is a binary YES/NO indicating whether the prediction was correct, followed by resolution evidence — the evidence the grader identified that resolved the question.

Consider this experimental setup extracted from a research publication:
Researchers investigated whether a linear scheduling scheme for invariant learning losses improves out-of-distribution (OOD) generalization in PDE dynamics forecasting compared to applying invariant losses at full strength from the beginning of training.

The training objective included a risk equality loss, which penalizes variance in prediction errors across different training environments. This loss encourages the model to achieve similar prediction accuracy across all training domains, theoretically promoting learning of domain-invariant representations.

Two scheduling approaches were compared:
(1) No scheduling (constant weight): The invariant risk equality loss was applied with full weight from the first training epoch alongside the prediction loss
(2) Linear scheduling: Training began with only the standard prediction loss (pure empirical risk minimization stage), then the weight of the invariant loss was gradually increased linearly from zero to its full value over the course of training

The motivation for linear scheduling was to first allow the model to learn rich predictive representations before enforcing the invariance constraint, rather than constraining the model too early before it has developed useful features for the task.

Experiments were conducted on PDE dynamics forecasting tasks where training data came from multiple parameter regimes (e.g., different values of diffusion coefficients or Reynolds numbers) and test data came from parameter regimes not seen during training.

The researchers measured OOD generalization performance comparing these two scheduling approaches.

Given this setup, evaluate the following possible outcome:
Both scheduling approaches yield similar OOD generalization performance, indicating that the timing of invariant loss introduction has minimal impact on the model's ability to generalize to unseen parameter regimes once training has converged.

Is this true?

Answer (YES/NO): NO